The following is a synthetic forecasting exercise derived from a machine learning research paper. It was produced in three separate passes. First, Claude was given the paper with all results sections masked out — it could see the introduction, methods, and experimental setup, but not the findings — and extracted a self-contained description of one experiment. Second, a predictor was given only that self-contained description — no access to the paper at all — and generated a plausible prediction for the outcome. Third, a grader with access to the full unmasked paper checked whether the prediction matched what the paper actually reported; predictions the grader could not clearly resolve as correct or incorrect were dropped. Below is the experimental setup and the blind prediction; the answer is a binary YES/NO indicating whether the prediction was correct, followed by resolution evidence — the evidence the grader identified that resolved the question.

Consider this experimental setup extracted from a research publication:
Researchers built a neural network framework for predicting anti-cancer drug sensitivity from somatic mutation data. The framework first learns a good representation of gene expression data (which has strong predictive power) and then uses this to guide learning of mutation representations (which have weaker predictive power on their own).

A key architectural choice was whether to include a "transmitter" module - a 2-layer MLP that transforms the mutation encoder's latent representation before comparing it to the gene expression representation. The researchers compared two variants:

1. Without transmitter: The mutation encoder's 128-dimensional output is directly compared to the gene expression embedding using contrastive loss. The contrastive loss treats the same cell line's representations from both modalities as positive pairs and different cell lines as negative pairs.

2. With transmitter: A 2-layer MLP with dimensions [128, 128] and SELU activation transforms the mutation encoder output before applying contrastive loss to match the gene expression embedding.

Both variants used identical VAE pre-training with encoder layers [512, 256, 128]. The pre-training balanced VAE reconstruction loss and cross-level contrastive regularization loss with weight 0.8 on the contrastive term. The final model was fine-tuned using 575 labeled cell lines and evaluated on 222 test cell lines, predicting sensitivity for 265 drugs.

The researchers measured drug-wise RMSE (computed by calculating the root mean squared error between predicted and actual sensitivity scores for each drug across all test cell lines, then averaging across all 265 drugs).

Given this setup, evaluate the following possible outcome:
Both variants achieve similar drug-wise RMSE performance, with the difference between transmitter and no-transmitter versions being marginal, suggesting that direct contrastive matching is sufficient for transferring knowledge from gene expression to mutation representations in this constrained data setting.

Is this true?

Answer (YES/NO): NO